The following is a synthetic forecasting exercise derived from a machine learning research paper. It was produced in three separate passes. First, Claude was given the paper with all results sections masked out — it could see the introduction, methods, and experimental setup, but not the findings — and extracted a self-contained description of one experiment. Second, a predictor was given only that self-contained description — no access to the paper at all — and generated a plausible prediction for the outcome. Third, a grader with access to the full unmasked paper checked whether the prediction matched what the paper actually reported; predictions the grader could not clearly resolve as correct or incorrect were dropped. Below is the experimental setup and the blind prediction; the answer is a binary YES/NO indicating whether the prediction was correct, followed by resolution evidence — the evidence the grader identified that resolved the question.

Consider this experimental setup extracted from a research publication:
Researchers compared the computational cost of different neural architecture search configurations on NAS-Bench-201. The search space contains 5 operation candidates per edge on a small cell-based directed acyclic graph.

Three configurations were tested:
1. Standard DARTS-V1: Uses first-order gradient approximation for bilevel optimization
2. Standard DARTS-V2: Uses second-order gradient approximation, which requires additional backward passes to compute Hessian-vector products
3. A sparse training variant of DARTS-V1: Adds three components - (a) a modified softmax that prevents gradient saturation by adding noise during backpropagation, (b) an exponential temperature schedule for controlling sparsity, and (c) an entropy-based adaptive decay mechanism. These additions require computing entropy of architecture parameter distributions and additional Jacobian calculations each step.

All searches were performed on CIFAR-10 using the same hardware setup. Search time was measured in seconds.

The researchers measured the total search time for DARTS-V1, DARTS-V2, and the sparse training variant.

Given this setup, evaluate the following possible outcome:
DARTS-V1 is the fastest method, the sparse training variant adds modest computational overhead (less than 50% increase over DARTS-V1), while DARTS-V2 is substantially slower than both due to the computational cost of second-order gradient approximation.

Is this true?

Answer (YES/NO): YES